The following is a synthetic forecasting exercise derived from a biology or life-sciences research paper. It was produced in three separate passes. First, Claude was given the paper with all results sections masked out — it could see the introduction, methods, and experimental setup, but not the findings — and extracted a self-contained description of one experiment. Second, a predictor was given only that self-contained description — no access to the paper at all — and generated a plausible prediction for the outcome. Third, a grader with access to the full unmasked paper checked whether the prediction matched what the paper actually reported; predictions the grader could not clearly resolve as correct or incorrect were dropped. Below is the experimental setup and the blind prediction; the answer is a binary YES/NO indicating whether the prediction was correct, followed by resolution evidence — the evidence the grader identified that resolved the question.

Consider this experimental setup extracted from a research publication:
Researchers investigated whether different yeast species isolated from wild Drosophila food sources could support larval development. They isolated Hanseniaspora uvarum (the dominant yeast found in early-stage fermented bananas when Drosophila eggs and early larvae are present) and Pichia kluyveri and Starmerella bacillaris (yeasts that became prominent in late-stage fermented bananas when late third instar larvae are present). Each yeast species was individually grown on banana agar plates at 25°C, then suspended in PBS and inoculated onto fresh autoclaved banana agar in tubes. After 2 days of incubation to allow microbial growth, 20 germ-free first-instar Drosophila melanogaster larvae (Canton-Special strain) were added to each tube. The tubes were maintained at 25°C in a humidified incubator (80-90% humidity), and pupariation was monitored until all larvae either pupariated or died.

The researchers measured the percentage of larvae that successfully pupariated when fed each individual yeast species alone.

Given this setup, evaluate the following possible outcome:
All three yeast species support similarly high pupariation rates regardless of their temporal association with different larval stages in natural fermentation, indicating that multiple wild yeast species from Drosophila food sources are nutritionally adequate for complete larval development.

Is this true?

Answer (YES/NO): NO